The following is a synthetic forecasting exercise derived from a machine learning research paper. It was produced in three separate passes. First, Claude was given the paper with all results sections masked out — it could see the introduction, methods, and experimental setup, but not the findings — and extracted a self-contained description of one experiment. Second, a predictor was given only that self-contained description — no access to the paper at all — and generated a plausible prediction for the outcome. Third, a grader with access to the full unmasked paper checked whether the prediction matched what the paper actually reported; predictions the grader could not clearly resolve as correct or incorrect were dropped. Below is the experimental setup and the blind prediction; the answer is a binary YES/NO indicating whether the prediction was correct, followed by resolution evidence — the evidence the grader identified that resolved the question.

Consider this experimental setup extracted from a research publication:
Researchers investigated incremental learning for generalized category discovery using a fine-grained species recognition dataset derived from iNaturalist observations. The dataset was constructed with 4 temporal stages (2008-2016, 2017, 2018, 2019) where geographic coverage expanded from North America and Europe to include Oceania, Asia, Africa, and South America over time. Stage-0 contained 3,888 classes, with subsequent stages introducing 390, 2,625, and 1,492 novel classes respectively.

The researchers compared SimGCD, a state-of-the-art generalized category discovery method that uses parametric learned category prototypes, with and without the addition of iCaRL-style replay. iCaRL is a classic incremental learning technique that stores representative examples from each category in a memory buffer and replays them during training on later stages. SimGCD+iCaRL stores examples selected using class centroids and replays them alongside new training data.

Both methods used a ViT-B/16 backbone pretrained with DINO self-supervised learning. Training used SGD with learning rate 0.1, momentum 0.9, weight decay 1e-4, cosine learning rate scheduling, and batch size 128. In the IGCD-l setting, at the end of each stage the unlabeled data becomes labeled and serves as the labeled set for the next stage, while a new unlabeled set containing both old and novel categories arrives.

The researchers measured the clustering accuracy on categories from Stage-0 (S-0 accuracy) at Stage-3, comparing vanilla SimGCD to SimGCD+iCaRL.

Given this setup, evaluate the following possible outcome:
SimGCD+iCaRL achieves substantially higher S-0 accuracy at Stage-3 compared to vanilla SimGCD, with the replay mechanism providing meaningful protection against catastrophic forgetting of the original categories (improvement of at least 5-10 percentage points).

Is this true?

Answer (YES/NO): YES